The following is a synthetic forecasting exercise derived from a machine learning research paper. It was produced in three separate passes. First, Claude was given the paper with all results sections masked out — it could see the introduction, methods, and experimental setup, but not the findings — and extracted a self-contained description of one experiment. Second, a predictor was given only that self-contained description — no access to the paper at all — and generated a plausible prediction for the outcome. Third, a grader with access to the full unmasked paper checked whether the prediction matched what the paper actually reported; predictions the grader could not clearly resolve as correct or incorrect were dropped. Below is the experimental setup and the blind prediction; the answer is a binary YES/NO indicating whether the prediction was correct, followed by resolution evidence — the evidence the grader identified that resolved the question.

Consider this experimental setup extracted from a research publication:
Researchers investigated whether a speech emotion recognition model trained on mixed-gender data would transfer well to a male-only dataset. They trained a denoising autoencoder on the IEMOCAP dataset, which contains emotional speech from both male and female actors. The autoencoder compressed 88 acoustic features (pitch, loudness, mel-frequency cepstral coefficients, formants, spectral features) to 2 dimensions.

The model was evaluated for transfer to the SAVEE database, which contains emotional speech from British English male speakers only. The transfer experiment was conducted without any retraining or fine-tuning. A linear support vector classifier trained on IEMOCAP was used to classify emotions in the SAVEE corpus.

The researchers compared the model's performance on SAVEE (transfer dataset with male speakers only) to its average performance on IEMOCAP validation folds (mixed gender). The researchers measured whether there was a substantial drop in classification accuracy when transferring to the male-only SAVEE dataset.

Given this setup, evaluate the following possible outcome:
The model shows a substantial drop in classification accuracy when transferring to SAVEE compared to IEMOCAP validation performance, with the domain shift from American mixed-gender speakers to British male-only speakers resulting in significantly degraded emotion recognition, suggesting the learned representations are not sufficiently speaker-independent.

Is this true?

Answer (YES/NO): NO